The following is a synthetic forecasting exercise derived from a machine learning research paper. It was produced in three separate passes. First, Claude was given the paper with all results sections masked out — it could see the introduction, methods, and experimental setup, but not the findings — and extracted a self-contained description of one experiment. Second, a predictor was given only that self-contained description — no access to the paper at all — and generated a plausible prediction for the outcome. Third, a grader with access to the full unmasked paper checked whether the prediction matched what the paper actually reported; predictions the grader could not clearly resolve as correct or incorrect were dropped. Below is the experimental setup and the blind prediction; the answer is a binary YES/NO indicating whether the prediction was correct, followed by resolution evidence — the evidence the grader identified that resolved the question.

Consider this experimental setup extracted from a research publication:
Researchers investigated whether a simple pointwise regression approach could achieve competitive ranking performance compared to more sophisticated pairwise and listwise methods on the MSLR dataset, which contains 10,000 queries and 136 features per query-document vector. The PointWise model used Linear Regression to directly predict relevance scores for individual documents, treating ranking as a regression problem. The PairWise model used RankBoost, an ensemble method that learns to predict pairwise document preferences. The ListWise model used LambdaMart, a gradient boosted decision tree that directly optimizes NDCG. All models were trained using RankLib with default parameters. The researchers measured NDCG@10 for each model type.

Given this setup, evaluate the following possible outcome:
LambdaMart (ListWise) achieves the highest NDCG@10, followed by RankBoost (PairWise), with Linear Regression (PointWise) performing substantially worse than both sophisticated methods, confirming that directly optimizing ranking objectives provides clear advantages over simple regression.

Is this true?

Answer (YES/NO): YES